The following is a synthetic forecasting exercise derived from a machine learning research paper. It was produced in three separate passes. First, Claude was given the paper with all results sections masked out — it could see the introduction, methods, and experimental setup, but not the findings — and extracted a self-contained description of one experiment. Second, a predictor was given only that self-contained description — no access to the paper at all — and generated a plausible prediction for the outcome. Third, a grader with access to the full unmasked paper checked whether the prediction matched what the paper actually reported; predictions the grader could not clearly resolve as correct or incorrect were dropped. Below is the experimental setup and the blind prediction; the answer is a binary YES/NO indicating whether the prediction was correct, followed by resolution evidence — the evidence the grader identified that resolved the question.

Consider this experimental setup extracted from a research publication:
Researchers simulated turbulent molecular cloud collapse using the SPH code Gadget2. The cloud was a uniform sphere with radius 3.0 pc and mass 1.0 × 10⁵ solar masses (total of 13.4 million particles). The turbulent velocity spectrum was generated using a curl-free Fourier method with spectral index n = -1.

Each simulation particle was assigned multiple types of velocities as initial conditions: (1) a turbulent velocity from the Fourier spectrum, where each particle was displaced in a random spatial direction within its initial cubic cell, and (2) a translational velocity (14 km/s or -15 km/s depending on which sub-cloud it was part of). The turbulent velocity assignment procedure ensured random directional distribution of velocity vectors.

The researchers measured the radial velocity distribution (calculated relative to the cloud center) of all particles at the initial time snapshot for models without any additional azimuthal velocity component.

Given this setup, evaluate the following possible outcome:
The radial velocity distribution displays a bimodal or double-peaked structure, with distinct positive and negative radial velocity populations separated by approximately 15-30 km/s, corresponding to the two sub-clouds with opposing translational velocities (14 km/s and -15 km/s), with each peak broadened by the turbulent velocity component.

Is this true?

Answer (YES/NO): NO